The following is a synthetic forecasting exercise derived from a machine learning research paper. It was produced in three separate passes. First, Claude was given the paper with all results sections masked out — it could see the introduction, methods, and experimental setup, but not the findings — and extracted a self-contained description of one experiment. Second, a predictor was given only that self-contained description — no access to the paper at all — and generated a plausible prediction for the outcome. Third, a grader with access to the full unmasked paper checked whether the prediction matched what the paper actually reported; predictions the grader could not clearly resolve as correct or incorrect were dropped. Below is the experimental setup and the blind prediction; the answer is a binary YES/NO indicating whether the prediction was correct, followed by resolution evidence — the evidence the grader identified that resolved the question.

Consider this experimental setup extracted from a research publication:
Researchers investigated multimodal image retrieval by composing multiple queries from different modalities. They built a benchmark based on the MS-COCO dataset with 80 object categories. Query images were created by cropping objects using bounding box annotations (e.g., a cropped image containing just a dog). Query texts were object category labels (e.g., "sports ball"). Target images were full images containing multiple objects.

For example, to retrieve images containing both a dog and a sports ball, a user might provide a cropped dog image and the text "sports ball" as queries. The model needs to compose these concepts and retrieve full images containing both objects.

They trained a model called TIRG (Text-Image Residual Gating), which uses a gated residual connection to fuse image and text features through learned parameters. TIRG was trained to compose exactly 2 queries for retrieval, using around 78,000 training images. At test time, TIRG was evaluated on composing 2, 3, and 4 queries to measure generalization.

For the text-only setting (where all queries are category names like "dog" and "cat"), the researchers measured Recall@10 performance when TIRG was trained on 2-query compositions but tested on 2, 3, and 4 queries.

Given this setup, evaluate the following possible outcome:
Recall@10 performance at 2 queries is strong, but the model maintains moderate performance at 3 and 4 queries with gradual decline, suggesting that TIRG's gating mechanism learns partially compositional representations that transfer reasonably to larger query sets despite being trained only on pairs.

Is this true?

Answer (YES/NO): NO